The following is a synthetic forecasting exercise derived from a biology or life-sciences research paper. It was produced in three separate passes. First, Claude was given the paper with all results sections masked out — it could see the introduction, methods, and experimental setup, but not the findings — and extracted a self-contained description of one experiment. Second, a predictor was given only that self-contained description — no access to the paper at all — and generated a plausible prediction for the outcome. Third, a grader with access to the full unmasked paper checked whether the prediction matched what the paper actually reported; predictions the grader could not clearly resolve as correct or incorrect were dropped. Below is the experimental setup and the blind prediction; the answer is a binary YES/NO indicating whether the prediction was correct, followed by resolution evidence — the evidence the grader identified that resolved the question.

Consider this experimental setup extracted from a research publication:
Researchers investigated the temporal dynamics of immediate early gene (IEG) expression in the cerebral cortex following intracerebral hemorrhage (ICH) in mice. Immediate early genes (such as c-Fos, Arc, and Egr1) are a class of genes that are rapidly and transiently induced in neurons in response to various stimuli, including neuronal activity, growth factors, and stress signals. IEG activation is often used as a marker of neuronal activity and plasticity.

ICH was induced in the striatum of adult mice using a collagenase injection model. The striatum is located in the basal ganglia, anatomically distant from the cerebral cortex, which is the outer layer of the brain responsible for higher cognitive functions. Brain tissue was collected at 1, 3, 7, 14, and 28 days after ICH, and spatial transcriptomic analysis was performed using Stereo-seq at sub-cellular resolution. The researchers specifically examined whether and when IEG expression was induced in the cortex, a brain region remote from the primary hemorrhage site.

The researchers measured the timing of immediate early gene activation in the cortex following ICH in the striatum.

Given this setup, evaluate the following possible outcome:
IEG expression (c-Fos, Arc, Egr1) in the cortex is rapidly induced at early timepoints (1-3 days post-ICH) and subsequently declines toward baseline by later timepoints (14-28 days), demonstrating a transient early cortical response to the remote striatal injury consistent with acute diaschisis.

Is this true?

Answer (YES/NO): NO